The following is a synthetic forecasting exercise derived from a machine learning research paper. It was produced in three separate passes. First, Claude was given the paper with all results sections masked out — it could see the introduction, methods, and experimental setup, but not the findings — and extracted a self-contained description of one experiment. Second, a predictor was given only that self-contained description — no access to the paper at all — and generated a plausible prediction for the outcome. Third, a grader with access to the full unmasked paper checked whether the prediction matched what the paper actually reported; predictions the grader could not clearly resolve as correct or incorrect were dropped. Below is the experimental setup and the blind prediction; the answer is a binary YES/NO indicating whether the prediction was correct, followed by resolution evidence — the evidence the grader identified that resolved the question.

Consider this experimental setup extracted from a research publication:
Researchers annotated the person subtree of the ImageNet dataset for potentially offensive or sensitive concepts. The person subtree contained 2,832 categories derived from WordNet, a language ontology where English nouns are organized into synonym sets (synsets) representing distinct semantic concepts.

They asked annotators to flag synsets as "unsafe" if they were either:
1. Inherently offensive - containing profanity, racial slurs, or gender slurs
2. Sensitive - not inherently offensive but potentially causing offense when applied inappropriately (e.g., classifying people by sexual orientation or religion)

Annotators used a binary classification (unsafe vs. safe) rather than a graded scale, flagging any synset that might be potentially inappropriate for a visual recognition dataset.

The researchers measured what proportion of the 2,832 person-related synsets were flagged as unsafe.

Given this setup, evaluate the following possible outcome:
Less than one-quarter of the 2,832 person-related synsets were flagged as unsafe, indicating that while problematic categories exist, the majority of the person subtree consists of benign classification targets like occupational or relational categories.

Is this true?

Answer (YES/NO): NO